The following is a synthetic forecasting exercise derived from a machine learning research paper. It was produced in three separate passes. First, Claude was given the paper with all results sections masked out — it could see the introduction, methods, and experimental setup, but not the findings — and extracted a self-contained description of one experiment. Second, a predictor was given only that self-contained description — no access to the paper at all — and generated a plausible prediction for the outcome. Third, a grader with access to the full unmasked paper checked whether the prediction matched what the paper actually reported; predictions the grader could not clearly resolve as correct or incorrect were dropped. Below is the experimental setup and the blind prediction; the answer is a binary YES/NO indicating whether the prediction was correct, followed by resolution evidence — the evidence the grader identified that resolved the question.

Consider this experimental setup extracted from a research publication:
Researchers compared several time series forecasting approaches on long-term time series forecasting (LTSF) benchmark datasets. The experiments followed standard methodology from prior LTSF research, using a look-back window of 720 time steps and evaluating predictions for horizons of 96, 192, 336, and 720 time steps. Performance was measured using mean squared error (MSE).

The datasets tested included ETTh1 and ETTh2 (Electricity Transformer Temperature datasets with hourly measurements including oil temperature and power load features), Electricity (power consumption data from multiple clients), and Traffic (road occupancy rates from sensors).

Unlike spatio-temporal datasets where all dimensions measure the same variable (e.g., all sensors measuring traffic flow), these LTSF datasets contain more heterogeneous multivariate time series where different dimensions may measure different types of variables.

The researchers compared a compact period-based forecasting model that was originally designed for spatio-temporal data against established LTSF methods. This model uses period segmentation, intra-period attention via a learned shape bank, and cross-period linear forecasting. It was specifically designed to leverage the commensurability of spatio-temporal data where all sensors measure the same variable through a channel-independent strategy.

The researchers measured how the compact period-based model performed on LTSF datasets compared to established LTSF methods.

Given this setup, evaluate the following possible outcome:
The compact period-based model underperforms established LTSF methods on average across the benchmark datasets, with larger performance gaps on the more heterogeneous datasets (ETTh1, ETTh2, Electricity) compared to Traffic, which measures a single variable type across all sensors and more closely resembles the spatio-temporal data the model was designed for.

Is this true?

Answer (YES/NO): NO